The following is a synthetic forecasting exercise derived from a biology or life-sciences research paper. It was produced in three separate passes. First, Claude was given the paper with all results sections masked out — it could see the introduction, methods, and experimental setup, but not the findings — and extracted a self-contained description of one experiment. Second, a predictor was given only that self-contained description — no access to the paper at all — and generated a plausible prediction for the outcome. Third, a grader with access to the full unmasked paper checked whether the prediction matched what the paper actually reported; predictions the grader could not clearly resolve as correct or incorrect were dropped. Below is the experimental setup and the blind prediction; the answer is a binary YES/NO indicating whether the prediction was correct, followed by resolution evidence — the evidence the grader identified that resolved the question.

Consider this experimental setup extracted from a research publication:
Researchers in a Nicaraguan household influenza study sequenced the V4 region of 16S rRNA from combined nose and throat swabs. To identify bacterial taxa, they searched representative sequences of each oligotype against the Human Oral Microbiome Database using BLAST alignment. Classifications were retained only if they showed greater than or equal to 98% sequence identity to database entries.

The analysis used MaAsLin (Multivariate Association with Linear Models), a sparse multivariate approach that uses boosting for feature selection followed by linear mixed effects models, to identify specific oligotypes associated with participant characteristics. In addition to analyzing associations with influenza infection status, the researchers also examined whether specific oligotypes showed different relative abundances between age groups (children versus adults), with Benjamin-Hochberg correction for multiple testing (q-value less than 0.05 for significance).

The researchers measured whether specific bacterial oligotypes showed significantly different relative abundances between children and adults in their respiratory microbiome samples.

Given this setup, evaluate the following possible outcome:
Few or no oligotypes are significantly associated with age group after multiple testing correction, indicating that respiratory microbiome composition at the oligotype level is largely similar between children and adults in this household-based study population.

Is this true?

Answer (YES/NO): NO